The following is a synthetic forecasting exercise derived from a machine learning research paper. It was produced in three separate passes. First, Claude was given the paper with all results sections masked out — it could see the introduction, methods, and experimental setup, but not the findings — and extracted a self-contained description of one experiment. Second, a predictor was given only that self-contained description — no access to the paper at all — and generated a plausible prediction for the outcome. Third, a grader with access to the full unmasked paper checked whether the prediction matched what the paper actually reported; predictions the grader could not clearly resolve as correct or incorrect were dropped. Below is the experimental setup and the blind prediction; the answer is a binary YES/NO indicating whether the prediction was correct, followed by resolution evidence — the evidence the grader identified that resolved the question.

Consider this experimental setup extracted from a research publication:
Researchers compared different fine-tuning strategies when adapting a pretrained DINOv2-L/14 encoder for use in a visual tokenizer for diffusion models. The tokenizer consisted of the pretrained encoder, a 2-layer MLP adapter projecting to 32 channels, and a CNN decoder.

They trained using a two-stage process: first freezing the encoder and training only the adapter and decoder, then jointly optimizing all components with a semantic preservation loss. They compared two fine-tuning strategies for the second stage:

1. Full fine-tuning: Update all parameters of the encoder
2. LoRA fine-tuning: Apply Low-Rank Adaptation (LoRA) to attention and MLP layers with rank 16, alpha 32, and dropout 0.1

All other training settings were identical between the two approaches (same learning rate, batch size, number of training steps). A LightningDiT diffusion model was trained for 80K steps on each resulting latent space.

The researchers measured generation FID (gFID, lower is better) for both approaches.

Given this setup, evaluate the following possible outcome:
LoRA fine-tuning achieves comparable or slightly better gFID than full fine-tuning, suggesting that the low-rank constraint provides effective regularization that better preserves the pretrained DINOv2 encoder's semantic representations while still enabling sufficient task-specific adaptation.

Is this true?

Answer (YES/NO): NO